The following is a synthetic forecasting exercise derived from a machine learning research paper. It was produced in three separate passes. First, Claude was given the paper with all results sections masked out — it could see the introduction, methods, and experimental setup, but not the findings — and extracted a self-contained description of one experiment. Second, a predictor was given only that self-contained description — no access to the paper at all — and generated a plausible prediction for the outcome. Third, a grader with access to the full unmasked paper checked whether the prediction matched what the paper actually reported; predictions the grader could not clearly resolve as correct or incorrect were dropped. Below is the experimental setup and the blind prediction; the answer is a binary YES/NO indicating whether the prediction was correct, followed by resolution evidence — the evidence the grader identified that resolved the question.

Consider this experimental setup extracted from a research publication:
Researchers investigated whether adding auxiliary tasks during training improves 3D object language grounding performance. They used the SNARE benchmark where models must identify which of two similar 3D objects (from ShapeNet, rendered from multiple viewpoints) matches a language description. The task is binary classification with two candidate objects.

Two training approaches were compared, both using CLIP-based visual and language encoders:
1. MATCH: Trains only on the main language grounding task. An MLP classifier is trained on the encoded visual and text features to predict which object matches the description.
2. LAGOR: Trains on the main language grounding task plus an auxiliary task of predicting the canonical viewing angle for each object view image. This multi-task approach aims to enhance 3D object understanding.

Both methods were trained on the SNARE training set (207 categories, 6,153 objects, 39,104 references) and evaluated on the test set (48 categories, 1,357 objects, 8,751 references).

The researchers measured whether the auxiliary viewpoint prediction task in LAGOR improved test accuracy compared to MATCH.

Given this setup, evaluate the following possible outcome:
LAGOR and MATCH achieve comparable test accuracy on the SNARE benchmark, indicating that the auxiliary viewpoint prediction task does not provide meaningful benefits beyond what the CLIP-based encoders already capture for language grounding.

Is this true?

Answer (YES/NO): YES